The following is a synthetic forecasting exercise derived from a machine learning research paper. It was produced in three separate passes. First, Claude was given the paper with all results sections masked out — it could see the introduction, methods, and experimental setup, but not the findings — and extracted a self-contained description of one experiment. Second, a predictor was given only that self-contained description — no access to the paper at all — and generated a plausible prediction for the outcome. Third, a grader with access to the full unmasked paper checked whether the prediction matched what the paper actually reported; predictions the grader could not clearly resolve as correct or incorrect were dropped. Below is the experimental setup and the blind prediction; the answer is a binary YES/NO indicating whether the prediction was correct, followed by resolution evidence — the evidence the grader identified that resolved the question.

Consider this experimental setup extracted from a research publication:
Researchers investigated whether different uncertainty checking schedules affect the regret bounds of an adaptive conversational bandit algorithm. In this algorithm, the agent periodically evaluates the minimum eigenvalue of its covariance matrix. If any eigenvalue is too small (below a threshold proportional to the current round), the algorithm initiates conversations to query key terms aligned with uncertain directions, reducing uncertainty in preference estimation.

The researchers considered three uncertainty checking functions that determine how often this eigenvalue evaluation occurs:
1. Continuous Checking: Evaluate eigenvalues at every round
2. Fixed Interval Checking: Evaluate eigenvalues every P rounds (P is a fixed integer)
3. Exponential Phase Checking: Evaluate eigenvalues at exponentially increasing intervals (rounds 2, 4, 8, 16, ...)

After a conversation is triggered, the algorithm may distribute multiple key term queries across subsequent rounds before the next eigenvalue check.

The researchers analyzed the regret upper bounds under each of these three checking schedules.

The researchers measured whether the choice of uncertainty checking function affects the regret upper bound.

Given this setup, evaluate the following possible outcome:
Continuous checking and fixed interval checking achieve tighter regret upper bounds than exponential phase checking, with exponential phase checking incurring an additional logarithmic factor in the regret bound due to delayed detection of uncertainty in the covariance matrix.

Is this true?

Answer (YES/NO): NO